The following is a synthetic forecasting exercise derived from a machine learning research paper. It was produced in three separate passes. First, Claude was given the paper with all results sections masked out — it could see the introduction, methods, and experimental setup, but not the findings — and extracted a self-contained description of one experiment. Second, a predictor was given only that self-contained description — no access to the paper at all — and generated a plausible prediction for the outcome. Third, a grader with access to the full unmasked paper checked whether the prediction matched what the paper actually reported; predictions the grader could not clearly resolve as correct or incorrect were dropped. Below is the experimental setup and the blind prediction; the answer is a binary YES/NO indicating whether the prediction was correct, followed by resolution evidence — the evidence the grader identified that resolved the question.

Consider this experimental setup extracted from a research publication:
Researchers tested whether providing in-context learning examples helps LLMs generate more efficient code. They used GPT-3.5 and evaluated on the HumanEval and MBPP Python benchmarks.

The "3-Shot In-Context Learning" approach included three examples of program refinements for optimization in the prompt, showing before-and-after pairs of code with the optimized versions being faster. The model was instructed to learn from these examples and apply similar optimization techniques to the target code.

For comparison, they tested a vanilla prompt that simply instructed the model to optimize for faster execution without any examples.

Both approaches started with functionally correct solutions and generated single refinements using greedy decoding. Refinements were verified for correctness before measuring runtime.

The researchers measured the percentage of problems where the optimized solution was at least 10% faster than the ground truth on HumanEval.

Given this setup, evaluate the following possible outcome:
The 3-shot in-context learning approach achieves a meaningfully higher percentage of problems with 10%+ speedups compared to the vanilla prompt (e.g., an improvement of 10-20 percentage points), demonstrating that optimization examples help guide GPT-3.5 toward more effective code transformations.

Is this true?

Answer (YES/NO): NO